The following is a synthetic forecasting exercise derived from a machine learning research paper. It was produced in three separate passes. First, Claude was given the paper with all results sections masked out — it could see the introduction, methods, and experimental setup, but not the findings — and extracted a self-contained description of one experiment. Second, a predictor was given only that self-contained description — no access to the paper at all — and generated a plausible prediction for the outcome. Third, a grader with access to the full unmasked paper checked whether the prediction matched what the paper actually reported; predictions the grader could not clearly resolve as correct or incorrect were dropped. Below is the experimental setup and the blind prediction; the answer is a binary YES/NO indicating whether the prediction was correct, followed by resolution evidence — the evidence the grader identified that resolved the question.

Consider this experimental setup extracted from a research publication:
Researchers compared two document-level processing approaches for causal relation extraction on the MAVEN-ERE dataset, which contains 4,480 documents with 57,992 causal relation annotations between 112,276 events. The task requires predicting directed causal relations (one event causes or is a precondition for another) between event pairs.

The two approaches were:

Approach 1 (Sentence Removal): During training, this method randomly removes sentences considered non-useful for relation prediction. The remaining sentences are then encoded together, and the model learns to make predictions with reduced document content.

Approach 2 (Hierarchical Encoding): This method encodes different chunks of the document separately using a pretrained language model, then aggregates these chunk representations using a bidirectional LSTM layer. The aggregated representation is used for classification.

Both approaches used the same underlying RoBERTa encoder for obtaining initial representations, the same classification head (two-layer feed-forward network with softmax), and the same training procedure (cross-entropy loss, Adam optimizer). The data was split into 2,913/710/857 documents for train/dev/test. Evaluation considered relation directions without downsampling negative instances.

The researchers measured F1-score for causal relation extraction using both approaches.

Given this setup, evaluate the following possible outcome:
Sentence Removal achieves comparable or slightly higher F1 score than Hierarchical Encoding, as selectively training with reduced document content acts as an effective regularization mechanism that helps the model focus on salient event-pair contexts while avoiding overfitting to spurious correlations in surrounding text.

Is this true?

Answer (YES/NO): YES